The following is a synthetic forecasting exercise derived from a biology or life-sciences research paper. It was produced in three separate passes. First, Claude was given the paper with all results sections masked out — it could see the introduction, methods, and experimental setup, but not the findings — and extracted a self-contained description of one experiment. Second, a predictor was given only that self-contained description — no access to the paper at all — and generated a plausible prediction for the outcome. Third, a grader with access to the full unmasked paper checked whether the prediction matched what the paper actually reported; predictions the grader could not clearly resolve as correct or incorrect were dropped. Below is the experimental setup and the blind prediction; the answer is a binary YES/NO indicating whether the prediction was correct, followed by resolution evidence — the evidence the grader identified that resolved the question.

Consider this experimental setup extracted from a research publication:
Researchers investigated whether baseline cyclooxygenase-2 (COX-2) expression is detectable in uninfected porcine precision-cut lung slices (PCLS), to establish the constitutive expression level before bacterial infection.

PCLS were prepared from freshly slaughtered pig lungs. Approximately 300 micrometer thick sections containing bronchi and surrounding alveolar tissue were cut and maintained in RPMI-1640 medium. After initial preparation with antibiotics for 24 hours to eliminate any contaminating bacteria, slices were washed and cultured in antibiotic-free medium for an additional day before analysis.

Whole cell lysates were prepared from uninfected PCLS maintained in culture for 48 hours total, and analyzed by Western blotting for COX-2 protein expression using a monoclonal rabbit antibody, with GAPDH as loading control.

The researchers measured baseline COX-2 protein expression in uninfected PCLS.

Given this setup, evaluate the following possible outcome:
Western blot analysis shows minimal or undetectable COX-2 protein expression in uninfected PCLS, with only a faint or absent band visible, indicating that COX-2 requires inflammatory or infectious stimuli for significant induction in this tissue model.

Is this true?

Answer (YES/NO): YES